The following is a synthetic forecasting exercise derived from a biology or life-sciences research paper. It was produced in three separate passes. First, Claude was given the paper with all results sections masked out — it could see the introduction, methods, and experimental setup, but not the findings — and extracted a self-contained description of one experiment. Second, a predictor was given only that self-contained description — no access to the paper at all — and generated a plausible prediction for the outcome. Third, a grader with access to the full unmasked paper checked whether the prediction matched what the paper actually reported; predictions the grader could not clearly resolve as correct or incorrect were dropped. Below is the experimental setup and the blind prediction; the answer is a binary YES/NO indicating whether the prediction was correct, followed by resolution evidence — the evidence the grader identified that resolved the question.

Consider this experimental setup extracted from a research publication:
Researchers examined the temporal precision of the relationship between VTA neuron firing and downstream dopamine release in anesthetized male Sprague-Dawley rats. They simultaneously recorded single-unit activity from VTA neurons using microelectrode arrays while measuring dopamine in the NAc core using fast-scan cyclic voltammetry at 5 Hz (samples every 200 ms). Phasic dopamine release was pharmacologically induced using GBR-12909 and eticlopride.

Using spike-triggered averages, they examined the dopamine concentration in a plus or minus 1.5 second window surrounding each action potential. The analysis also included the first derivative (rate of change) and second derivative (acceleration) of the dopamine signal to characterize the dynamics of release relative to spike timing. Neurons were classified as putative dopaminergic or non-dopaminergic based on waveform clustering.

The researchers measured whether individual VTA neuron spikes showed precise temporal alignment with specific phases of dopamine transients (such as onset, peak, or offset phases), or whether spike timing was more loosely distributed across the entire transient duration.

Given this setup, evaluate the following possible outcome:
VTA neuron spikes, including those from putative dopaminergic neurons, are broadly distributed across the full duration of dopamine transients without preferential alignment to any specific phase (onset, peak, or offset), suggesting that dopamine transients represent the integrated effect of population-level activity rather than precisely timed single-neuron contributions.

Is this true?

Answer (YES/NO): NO